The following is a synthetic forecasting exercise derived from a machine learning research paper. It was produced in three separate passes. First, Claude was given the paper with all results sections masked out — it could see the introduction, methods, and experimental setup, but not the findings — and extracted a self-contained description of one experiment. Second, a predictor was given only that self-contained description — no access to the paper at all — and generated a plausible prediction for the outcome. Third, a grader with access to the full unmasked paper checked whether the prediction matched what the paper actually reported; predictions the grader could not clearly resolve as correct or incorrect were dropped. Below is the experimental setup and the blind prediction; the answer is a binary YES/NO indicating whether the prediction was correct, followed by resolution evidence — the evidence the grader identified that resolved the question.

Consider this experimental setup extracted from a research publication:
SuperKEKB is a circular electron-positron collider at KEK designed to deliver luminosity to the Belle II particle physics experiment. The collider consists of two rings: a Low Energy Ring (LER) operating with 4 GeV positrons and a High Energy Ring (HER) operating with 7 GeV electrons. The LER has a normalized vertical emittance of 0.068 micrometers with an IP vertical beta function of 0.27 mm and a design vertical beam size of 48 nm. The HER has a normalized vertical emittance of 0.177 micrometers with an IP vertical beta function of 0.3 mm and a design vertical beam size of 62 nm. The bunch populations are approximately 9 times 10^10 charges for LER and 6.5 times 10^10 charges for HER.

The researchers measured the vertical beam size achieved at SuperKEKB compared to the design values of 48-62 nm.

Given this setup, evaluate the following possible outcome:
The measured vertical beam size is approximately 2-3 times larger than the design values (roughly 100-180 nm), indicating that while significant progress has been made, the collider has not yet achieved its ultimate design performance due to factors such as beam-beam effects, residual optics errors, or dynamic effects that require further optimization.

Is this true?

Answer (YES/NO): YES